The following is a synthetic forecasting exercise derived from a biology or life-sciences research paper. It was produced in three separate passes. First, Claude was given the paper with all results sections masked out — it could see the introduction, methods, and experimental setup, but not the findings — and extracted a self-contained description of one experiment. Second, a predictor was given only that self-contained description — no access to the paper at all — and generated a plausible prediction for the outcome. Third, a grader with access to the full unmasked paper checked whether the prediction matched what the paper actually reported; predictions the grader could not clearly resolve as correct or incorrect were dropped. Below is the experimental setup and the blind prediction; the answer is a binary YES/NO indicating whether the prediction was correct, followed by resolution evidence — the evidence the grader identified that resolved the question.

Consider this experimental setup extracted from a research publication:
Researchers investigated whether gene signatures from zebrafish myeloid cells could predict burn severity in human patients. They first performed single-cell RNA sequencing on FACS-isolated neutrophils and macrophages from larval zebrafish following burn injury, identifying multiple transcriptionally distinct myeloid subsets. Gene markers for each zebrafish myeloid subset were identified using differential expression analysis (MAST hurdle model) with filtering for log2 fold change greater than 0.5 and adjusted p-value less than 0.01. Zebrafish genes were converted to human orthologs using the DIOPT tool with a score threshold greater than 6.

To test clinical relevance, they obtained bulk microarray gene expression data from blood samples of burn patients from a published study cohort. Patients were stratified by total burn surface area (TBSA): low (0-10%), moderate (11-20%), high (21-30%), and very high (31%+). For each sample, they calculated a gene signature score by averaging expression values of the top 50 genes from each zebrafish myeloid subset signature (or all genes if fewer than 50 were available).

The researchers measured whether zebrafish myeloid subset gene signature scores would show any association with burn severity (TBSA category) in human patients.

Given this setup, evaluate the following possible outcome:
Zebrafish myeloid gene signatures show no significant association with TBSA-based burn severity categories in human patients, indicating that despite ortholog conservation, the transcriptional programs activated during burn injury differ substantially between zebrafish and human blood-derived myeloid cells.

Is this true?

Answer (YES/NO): NO